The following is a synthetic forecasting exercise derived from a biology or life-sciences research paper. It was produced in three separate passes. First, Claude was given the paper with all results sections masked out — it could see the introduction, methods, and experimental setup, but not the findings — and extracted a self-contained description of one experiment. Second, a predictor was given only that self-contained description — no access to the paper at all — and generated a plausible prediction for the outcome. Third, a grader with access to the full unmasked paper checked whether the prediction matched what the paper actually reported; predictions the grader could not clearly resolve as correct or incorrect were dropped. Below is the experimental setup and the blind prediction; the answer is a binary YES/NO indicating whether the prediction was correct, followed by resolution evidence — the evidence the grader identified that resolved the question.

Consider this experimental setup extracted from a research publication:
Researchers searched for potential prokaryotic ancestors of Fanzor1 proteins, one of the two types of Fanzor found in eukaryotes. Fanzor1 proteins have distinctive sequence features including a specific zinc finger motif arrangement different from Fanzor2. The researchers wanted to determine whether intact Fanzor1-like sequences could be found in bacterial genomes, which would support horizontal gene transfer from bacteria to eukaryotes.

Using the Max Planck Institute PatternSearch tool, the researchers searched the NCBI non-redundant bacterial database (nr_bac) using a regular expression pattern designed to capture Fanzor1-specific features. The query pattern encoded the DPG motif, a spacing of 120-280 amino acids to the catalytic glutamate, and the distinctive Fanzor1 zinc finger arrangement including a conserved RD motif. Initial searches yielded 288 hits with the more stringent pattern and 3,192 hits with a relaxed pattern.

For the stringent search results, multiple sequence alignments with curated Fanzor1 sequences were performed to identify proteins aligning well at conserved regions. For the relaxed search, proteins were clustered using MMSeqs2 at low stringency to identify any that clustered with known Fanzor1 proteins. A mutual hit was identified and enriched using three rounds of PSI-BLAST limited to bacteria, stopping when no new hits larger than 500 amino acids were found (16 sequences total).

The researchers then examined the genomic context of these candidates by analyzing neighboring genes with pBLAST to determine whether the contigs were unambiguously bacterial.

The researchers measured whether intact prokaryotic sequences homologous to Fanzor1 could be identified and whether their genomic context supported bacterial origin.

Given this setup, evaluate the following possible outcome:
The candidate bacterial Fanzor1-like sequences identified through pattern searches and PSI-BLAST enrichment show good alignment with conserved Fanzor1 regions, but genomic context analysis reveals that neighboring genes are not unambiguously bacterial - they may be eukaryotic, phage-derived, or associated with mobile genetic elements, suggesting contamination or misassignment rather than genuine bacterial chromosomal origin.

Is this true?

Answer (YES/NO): YES